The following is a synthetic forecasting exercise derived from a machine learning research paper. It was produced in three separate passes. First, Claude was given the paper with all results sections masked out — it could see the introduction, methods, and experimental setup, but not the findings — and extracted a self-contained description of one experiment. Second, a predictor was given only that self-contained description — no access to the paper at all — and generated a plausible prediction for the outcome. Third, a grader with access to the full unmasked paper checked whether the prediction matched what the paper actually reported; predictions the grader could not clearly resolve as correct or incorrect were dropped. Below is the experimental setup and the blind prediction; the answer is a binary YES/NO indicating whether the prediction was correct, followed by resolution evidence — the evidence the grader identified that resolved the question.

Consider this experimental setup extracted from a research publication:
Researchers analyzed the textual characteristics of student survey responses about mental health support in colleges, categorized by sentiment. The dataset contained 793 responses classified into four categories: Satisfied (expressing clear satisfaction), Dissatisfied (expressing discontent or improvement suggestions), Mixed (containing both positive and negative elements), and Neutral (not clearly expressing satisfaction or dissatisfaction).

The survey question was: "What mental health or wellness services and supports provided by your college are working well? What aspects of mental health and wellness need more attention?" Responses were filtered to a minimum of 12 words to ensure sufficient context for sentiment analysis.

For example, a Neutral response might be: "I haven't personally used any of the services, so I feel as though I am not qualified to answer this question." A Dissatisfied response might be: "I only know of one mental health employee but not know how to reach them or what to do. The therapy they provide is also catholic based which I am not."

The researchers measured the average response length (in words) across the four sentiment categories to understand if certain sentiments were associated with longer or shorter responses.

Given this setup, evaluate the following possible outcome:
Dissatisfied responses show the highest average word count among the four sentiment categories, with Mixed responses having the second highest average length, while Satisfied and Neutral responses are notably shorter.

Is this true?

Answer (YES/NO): YES